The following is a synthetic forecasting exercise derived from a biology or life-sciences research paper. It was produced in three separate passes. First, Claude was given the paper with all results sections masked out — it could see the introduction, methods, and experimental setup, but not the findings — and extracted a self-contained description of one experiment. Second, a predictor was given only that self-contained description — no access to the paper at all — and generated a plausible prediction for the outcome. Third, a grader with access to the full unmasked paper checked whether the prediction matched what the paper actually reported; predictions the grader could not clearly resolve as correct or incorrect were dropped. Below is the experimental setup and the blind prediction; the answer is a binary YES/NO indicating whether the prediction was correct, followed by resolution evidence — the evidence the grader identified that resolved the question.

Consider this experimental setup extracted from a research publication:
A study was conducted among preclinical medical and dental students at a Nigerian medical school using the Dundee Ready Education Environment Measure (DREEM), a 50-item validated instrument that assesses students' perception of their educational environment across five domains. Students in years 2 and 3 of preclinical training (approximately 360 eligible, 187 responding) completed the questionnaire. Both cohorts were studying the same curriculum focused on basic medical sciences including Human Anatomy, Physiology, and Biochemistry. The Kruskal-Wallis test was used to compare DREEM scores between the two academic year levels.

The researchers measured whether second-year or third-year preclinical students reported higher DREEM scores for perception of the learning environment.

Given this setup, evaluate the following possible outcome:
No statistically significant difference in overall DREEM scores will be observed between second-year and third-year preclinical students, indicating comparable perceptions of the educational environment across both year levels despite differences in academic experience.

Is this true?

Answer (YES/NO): NO